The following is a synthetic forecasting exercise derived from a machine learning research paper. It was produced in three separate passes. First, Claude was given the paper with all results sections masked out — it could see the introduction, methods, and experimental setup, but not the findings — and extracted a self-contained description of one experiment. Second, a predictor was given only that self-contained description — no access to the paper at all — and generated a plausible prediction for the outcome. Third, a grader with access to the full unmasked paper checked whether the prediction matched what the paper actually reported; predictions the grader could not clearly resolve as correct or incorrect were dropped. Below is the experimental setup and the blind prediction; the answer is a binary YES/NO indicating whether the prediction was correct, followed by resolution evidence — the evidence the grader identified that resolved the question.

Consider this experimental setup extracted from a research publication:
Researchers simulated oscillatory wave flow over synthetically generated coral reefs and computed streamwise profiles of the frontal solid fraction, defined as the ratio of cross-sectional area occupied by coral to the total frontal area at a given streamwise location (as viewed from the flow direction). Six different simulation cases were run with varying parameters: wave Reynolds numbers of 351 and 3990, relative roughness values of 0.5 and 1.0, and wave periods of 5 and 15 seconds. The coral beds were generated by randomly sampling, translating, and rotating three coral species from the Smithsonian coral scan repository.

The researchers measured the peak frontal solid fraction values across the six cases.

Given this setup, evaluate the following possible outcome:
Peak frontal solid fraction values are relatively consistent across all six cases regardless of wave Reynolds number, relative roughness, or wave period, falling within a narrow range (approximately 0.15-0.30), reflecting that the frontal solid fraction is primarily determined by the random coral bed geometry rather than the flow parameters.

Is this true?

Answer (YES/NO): NO